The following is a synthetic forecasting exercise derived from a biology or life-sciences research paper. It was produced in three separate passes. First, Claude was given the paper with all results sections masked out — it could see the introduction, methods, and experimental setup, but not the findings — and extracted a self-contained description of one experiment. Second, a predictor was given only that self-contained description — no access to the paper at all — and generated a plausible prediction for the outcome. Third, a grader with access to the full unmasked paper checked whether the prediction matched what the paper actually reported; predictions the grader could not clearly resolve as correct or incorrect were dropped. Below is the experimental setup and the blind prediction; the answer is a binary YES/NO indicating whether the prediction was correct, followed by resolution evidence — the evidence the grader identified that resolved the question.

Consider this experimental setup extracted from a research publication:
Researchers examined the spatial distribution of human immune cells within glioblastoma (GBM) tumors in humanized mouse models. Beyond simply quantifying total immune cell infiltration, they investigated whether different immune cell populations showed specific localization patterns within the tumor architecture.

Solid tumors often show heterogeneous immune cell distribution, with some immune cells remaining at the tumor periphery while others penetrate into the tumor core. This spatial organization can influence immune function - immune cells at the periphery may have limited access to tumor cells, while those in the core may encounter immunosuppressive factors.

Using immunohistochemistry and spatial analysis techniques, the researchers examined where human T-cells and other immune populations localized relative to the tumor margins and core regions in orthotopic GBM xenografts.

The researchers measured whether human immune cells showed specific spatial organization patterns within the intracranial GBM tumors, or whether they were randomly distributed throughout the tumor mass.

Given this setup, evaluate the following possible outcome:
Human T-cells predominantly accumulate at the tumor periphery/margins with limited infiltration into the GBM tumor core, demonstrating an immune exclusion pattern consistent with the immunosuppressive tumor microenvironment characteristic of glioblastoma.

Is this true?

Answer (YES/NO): NO